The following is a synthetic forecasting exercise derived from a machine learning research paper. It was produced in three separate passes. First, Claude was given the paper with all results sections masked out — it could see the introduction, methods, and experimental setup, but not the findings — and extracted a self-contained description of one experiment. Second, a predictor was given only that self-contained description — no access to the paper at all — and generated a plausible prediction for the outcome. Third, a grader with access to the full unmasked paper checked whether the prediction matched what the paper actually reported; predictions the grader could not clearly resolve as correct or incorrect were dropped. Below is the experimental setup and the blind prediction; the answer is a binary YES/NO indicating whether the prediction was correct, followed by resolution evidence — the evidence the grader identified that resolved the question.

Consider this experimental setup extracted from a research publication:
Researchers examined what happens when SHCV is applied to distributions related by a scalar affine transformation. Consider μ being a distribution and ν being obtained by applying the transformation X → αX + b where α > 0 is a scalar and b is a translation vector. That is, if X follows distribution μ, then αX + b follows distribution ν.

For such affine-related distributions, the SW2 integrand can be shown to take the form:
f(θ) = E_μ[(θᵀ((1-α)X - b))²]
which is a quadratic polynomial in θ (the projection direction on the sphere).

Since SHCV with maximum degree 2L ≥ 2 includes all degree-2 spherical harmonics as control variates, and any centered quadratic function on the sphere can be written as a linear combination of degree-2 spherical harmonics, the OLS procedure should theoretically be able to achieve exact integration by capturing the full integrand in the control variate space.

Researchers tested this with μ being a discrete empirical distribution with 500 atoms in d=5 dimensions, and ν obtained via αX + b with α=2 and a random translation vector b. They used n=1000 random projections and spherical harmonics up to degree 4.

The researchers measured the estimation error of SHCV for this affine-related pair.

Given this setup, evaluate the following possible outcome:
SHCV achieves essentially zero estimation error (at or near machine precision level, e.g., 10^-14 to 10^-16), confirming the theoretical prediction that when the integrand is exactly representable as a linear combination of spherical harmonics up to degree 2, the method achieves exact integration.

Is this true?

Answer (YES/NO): YES